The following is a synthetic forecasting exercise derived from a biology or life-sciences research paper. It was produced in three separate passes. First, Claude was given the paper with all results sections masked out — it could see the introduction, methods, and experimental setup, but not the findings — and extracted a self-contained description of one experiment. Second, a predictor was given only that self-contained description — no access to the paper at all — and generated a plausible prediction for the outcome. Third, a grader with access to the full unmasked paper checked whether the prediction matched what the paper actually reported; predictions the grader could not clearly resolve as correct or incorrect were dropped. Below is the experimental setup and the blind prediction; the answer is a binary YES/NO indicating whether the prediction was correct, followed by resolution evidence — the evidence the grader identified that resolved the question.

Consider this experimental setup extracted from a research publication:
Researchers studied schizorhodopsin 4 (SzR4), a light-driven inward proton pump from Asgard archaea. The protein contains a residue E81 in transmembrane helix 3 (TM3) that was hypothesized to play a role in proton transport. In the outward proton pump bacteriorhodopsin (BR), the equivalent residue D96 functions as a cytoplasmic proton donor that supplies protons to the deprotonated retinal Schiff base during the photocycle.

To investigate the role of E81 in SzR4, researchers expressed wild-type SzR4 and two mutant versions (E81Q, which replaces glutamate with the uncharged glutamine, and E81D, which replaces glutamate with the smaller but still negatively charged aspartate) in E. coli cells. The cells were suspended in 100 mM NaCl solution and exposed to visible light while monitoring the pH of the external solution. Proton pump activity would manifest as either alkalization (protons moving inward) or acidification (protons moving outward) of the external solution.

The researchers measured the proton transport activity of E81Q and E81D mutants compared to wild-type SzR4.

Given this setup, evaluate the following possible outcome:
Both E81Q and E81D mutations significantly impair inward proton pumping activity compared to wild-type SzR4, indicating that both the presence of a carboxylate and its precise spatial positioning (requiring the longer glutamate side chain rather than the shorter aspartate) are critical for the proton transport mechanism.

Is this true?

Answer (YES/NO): NO